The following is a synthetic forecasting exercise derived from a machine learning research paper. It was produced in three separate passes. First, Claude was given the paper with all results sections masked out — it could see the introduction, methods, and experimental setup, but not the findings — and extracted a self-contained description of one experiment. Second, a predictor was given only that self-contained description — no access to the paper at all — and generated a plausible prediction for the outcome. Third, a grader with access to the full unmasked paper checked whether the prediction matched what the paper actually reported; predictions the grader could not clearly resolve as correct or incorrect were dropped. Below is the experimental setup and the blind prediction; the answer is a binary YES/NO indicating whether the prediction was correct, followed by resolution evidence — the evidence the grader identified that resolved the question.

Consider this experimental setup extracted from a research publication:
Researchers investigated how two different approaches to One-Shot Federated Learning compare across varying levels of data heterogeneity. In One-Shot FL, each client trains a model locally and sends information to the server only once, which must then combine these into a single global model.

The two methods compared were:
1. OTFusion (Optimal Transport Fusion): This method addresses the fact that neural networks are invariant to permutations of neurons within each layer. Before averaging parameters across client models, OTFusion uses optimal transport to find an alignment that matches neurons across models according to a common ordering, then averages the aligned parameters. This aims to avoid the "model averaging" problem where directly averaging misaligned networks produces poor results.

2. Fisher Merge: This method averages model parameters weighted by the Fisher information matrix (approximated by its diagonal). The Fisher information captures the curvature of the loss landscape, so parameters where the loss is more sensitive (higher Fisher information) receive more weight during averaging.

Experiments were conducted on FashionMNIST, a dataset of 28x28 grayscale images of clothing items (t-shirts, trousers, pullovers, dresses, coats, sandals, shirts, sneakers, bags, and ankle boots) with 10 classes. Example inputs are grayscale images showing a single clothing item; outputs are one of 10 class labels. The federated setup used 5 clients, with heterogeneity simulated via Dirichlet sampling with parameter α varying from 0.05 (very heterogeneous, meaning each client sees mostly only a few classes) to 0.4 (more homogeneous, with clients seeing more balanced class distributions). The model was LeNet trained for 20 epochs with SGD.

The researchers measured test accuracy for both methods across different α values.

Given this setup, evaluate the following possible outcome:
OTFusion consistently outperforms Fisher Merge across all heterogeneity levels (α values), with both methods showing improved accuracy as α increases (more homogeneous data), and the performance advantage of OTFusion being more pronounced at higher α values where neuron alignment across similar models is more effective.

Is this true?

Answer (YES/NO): NO